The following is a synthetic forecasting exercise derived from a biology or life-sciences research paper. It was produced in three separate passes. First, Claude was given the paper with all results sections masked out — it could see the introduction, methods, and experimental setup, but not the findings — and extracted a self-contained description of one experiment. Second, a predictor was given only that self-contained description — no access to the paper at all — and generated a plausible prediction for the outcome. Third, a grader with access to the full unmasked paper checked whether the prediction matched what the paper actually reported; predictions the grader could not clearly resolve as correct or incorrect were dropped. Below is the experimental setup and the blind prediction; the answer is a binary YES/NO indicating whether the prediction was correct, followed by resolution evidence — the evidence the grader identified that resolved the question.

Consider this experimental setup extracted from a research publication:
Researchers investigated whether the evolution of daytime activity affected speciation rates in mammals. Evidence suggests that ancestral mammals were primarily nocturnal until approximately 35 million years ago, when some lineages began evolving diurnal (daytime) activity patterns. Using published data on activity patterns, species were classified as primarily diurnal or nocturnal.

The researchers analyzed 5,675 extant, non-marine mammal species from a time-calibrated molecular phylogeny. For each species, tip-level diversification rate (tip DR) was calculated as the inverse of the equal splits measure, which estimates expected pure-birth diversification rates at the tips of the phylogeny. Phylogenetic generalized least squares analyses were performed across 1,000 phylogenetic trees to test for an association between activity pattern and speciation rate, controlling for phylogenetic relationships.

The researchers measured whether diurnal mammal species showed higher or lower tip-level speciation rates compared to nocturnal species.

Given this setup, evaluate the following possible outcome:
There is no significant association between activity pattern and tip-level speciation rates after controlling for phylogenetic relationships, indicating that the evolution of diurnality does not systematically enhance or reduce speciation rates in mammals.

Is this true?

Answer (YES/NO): NO